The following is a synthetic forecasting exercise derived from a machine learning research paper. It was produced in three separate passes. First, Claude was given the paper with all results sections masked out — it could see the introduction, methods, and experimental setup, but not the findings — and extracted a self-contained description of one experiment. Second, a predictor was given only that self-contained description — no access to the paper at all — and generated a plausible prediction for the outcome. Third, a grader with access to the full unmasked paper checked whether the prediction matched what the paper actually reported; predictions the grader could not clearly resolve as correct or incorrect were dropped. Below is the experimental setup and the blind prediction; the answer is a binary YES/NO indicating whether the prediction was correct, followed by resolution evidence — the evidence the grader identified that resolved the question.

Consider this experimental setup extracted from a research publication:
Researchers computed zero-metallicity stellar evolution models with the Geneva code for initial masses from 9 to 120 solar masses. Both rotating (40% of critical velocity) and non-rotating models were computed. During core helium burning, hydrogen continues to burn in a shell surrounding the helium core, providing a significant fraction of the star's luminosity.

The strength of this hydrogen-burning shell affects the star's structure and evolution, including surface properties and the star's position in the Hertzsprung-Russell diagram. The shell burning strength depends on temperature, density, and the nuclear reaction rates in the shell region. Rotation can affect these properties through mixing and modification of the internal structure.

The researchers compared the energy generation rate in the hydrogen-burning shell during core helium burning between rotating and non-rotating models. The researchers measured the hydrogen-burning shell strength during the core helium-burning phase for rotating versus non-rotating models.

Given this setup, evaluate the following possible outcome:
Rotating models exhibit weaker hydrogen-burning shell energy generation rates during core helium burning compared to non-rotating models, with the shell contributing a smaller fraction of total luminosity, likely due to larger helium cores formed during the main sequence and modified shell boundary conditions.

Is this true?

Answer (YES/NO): NO